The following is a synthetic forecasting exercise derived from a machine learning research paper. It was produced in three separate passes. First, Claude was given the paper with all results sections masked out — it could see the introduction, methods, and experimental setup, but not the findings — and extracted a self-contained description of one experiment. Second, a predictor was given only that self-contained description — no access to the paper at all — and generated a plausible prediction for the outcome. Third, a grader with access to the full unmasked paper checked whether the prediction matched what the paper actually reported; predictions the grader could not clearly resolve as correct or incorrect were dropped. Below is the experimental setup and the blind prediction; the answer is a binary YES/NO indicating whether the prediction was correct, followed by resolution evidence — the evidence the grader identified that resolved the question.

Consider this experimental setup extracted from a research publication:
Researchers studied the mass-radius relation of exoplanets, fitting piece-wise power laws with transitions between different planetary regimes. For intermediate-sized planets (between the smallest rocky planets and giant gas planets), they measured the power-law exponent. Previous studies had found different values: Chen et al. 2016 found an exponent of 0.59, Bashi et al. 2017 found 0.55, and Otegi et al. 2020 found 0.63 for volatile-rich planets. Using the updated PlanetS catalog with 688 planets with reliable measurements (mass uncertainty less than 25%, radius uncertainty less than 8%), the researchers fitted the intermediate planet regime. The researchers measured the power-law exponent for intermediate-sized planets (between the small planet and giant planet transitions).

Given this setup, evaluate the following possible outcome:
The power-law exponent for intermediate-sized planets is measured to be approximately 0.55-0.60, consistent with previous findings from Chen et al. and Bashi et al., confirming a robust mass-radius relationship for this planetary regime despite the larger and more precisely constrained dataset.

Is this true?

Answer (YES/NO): NO